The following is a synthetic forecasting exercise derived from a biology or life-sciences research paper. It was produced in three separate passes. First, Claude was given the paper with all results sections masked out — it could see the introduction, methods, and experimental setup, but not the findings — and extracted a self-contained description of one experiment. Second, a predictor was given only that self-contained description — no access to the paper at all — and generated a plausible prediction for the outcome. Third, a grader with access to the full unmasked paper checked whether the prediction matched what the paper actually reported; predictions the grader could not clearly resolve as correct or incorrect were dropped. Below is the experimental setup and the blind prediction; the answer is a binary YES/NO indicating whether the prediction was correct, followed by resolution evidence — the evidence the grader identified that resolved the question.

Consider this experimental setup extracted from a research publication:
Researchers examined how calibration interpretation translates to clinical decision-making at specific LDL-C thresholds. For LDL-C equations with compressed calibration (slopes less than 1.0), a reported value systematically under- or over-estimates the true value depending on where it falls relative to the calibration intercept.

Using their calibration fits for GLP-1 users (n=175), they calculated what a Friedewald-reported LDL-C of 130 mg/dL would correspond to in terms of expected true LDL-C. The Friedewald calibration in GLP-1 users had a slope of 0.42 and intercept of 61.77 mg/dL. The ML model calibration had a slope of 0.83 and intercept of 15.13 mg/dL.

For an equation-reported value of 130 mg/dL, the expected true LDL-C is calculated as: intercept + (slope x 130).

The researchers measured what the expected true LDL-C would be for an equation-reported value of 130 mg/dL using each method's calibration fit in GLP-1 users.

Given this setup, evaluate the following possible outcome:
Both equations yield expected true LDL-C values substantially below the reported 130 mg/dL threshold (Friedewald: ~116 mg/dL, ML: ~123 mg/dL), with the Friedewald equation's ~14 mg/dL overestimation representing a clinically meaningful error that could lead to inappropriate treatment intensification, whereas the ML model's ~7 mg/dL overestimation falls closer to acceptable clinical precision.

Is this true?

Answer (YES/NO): NO